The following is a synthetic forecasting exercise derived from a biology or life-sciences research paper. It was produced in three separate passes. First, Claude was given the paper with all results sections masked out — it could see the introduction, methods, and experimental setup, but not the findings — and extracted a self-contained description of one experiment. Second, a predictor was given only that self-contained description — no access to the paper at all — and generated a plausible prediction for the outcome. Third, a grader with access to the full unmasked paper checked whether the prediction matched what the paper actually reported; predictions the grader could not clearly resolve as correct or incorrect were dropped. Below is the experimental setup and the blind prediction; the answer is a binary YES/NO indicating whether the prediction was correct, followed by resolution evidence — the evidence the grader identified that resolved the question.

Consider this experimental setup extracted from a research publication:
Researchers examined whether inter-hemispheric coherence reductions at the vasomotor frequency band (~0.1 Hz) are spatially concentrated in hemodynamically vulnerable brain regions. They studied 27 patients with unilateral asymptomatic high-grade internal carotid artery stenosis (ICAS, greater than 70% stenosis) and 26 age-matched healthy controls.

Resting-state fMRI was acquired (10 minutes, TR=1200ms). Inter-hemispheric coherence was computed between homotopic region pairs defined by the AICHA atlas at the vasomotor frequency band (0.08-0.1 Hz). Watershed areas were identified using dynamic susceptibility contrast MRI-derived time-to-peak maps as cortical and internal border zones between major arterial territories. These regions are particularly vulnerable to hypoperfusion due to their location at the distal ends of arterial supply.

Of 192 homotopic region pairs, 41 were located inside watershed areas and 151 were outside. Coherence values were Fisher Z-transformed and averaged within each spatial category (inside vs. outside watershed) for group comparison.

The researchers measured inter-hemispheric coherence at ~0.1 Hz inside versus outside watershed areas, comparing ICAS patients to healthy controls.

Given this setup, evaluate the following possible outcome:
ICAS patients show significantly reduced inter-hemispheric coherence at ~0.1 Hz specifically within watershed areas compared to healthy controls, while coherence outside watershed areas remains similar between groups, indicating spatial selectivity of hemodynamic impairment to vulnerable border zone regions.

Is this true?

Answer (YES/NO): YES